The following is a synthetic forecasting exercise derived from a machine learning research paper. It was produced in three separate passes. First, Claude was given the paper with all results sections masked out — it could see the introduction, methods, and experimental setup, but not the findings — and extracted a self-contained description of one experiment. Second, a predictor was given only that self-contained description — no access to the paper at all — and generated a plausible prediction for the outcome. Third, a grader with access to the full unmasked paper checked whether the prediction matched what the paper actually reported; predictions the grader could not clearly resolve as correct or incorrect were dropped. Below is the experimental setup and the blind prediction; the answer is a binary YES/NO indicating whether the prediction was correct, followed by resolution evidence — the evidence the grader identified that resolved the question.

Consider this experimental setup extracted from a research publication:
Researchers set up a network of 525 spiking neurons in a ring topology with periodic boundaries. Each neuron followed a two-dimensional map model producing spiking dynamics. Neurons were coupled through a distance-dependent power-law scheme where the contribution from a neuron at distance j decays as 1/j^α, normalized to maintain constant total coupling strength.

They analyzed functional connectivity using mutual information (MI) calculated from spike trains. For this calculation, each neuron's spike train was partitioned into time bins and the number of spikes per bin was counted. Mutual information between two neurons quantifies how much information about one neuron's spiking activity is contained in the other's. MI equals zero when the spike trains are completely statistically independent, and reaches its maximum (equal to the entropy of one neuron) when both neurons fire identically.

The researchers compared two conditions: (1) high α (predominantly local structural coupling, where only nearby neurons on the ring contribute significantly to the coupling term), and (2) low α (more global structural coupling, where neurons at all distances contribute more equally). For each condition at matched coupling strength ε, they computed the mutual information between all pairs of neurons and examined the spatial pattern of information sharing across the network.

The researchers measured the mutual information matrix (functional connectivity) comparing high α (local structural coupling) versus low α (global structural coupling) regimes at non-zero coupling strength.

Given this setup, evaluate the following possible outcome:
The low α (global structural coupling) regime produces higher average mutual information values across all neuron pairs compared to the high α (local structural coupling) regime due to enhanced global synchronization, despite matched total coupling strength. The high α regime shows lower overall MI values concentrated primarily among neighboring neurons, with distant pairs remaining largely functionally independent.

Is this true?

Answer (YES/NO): NO